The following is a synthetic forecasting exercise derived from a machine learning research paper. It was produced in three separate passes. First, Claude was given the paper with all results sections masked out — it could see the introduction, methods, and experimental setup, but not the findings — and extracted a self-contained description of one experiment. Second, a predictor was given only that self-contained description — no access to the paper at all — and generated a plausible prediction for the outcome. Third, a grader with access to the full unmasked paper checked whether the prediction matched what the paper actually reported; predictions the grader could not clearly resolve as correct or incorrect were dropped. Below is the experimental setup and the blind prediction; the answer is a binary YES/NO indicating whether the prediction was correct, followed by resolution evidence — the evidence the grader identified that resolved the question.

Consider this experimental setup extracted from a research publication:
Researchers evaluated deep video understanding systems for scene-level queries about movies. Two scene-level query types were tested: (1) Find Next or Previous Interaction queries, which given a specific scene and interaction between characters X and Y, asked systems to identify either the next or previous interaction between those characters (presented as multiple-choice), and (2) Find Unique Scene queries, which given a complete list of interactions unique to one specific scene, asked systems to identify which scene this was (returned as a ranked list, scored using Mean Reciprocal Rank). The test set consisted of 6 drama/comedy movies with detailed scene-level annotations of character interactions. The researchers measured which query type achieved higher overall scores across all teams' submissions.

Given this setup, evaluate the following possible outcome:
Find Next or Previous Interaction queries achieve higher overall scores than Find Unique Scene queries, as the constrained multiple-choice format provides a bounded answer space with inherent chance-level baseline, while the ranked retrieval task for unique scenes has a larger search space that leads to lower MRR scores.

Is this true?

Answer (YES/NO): NO